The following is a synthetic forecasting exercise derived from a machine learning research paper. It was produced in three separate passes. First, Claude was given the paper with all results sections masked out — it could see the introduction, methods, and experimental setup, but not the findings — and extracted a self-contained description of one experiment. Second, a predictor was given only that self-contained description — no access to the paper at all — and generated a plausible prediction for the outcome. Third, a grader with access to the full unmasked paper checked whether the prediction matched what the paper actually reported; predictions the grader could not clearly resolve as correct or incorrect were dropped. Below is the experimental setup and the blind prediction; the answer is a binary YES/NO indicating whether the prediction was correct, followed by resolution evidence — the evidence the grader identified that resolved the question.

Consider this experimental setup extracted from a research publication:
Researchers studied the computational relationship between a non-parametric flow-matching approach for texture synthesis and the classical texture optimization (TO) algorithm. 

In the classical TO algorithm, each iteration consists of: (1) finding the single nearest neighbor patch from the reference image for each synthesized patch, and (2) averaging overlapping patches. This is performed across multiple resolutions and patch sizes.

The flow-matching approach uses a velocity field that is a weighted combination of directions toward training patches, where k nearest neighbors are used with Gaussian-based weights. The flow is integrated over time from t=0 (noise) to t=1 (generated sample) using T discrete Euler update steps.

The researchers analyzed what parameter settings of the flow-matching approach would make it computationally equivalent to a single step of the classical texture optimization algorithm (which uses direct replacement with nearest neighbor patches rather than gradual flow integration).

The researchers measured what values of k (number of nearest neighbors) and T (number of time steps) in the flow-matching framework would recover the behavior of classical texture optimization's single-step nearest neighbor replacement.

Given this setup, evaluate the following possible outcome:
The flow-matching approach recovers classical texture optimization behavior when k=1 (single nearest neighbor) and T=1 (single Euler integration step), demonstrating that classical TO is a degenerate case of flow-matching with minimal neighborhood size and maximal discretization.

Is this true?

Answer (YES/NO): YES